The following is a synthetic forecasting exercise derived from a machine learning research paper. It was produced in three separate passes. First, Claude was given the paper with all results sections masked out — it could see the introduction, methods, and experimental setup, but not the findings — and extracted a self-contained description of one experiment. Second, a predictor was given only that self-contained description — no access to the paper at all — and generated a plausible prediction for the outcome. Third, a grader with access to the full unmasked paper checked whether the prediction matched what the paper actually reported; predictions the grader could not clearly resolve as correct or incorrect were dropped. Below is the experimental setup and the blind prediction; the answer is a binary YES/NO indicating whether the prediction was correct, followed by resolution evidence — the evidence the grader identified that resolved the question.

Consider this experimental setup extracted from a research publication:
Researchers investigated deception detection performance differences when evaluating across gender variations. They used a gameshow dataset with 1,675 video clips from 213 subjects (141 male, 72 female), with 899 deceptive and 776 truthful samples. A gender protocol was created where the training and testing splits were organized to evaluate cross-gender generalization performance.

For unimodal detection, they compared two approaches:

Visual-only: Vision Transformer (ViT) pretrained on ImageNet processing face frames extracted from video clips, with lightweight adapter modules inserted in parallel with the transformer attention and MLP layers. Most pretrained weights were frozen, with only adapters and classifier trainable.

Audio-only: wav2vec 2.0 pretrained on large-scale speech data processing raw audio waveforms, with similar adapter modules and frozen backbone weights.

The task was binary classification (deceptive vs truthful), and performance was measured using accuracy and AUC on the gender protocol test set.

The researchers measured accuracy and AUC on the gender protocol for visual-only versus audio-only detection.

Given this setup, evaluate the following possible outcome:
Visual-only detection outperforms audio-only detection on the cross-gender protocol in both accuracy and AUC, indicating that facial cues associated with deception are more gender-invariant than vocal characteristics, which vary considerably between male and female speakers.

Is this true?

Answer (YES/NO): YES